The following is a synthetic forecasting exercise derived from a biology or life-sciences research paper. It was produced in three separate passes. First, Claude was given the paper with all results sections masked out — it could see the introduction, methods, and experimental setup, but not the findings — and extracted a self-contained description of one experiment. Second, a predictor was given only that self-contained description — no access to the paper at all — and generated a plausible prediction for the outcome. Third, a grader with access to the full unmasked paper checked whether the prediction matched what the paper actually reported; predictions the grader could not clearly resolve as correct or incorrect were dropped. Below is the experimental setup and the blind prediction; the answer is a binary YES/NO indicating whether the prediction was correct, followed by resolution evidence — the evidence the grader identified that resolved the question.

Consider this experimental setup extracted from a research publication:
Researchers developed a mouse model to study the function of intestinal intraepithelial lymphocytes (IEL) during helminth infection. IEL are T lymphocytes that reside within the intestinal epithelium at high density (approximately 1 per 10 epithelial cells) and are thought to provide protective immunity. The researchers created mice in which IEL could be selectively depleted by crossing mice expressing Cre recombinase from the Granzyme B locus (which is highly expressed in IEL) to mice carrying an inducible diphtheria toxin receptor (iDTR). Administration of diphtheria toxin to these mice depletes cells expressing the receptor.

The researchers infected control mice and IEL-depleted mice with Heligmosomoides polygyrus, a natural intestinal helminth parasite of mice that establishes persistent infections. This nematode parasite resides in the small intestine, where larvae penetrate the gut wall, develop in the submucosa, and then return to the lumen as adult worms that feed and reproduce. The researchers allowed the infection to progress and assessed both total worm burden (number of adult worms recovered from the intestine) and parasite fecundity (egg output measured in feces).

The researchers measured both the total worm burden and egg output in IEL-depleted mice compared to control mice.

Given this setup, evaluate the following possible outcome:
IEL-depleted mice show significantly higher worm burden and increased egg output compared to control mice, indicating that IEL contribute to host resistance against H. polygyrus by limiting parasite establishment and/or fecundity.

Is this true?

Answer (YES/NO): NO